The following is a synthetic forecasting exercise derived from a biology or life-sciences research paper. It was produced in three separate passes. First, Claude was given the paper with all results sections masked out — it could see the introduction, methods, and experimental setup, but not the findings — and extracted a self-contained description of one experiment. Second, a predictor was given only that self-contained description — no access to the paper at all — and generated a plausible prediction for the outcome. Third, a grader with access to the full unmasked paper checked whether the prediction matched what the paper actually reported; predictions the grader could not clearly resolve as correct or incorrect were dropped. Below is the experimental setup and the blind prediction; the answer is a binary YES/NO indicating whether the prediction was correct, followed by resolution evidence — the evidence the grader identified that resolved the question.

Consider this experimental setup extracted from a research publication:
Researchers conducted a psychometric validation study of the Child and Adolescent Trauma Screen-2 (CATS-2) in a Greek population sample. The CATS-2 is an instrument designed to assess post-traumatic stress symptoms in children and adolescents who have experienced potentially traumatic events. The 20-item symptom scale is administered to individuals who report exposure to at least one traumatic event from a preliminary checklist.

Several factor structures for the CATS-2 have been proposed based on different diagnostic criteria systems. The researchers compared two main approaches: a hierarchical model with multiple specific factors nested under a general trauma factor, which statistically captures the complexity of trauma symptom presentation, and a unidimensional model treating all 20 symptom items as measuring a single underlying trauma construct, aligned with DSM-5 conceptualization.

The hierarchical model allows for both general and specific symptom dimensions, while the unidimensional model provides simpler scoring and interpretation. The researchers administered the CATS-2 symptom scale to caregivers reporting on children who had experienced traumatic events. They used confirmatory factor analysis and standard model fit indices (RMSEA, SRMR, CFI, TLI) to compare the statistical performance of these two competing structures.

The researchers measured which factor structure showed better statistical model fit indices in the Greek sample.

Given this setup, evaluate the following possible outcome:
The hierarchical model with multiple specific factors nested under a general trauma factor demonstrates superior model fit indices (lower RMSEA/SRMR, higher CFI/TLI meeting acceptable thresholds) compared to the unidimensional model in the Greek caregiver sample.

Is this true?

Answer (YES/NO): YES